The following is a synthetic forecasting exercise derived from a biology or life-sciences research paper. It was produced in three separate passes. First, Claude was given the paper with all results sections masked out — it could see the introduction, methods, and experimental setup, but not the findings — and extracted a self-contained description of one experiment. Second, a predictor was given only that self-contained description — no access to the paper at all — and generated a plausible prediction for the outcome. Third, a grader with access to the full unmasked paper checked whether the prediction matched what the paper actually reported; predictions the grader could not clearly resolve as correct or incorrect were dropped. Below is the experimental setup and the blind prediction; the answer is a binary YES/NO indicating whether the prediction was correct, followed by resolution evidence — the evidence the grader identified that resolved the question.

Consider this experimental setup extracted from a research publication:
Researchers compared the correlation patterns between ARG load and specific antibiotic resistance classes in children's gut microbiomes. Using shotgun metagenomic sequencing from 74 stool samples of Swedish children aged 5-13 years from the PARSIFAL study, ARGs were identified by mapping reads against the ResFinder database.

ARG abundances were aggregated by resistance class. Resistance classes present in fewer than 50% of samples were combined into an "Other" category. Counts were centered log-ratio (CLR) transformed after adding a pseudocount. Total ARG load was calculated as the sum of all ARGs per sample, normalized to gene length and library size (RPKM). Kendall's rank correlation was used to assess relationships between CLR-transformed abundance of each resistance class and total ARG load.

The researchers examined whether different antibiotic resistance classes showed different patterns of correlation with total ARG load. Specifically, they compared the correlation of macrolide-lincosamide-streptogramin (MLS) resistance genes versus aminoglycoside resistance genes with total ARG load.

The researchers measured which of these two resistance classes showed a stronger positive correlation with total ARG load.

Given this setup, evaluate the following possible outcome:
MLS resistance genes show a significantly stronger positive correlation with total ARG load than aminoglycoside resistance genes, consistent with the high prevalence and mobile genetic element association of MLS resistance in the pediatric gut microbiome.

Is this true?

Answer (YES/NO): NO